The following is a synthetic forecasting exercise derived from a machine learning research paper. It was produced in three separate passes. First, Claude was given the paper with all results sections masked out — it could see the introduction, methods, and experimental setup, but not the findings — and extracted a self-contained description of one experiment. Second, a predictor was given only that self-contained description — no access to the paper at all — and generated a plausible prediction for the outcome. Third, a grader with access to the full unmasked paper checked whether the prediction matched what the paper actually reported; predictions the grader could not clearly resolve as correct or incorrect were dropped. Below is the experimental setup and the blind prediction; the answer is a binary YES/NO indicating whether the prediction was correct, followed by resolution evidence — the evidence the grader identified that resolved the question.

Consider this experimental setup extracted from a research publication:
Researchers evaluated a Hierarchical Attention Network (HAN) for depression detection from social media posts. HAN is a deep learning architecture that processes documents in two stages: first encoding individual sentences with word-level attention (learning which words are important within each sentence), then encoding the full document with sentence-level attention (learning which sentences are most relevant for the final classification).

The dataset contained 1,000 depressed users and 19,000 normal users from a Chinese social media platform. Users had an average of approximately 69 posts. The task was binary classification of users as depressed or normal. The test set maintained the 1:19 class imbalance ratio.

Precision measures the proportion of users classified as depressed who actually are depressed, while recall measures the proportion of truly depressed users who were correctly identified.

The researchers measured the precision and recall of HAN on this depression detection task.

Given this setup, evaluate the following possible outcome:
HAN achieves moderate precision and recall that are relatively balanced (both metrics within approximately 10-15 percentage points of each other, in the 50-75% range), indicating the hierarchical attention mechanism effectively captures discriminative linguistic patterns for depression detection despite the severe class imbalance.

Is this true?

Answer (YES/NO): NO